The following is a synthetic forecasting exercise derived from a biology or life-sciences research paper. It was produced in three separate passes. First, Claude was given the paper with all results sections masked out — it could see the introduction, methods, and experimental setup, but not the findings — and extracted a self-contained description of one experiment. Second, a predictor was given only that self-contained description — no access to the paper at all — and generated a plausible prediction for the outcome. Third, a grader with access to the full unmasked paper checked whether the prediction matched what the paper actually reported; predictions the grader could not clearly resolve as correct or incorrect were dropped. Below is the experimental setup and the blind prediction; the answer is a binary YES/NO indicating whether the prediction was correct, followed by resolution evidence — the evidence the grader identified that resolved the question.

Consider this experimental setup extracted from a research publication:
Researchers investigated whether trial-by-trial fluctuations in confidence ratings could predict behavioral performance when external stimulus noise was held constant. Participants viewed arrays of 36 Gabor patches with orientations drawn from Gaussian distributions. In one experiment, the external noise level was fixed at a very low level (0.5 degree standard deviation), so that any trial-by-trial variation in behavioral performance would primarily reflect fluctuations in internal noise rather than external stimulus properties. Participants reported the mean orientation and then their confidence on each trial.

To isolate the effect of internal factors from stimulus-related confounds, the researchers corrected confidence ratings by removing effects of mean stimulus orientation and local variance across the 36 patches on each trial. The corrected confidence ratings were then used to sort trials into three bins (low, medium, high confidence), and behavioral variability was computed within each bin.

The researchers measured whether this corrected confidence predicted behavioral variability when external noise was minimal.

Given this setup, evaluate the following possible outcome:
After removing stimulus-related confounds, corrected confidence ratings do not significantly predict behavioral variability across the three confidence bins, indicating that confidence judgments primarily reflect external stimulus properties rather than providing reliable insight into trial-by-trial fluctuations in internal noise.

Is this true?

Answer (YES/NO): NO